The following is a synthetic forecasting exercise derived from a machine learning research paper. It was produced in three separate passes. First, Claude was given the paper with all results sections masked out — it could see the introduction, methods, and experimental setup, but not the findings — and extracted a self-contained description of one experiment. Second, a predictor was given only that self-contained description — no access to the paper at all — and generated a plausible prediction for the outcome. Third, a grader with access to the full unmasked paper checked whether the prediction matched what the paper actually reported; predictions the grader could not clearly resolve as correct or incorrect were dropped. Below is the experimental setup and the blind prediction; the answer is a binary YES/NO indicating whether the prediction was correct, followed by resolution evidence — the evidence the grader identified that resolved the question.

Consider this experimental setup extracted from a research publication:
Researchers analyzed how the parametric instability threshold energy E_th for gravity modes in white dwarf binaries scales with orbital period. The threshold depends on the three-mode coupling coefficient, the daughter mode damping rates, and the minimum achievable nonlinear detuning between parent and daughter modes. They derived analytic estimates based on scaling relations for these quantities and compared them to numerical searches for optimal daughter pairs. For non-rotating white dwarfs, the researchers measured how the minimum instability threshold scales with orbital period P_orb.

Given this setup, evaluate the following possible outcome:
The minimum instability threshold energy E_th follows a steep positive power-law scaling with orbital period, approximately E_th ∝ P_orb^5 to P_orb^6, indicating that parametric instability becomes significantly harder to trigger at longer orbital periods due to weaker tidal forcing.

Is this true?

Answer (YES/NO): NO